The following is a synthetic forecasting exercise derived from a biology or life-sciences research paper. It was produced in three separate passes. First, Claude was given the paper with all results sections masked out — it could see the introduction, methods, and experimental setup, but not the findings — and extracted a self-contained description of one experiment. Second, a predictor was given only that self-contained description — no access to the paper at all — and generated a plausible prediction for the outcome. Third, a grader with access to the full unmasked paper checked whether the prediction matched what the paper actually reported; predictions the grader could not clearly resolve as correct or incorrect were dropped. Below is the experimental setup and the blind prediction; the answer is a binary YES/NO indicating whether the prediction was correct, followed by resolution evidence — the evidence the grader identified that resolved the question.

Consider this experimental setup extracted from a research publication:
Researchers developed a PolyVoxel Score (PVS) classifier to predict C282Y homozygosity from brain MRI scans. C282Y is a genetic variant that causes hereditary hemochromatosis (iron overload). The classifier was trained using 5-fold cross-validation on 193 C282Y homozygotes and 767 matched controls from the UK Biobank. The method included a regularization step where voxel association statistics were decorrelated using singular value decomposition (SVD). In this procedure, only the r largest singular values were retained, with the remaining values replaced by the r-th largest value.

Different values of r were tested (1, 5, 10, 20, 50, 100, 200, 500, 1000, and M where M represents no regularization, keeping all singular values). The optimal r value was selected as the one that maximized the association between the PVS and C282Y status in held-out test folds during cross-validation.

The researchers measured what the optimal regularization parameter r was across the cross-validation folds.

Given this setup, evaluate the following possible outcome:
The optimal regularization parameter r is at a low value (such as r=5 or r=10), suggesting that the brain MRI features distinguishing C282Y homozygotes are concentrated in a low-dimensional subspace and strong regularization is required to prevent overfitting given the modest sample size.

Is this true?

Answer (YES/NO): NO